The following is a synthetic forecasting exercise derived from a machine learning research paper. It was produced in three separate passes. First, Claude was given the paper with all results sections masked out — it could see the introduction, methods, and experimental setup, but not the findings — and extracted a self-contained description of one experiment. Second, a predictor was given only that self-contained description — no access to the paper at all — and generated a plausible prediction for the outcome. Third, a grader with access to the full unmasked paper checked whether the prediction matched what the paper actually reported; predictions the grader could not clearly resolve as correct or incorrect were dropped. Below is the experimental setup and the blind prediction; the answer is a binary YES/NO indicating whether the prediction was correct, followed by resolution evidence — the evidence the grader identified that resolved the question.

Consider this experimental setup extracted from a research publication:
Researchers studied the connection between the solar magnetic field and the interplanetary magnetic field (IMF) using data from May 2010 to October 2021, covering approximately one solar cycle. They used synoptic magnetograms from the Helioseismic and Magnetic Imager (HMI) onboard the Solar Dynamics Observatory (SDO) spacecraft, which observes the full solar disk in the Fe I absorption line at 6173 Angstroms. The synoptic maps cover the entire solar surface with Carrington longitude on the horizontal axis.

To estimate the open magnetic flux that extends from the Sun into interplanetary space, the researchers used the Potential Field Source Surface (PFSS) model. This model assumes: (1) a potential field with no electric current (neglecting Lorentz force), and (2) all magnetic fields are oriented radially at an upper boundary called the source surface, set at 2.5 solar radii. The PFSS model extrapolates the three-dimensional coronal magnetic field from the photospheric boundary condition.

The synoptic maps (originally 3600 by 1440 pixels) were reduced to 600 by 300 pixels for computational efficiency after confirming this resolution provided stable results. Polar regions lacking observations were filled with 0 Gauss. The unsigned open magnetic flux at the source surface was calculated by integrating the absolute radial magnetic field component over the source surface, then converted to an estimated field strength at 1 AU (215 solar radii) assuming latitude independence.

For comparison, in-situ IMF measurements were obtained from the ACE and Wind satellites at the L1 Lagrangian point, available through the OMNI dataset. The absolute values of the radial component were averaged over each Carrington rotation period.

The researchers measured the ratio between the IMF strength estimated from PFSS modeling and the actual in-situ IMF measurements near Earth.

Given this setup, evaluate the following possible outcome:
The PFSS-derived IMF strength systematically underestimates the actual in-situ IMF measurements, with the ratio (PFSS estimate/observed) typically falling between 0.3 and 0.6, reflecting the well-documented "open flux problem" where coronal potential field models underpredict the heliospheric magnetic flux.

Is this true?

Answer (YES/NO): NO